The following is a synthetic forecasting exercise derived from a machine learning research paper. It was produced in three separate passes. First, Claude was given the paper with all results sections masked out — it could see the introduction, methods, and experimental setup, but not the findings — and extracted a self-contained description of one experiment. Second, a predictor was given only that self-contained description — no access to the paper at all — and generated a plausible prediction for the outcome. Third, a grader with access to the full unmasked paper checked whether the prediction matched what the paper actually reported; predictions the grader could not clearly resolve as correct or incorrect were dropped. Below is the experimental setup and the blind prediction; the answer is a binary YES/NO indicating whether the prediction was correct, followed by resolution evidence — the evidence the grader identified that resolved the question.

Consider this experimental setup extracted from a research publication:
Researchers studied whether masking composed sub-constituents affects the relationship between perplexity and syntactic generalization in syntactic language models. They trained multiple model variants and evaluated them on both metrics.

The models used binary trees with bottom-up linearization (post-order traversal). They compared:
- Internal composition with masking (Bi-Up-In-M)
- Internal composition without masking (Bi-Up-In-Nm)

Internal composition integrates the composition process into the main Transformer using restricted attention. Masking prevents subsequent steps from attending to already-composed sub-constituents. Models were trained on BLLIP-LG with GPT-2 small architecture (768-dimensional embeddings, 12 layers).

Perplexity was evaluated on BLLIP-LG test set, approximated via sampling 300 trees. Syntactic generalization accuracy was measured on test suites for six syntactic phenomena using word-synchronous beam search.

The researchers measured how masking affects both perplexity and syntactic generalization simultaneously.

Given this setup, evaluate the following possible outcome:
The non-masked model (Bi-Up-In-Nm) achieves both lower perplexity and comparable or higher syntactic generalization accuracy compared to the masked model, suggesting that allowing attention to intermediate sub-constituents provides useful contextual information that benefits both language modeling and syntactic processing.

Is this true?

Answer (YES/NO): NO